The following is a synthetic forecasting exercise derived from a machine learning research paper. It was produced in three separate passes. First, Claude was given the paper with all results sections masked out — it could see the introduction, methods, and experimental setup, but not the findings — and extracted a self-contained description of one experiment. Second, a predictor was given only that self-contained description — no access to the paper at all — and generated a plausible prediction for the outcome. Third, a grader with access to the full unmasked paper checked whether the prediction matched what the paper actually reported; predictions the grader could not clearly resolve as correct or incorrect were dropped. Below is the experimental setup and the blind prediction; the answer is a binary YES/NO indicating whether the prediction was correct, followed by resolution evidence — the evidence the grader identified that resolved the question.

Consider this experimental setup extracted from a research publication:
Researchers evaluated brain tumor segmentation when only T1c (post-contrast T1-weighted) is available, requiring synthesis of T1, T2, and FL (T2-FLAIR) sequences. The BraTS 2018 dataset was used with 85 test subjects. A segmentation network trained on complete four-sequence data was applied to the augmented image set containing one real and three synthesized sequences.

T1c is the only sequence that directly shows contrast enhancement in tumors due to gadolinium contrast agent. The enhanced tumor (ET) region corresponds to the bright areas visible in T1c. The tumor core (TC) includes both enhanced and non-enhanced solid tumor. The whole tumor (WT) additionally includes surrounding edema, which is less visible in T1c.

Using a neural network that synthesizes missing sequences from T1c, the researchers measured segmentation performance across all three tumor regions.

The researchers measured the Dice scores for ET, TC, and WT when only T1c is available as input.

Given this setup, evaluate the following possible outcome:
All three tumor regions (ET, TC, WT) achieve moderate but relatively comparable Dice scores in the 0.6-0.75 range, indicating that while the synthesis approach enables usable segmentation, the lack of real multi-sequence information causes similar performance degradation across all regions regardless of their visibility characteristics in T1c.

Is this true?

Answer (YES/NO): NO